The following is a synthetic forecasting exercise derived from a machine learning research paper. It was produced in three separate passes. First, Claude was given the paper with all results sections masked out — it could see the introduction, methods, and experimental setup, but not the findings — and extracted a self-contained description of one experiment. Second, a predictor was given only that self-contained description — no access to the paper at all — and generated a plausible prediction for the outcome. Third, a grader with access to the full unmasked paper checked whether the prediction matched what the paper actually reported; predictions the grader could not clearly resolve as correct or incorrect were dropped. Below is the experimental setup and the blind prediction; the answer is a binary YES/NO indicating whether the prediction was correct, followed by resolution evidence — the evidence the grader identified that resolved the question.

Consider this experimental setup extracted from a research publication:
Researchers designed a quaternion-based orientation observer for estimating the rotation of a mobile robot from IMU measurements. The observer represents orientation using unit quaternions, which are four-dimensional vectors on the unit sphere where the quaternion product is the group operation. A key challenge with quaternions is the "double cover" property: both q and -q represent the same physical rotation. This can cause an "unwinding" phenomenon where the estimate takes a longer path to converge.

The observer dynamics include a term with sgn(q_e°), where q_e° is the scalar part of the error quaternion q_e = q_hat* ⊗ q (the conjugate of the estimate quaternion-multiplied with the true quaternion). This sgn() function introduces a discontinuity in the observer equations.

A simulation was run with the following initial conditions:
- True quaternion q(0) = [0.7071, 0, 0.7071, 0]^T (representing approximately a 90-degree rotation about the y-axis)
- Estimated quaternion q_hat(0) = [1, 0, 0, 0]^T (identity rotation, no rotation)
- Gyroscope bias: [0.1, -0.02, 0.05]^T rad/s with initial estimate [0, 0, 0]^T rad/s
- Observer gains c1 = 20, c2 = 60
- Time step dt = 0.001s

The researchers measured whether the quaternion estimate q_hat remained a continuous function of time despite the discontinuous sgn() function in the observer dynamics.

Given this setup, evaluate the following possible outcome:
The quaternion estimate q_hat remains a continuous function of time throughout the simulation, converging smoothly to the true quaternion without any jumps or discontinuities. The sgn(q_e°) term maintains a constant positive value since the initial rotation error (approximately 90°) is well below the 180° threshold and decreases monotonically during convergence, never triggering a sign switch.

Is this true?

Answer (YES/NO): YES